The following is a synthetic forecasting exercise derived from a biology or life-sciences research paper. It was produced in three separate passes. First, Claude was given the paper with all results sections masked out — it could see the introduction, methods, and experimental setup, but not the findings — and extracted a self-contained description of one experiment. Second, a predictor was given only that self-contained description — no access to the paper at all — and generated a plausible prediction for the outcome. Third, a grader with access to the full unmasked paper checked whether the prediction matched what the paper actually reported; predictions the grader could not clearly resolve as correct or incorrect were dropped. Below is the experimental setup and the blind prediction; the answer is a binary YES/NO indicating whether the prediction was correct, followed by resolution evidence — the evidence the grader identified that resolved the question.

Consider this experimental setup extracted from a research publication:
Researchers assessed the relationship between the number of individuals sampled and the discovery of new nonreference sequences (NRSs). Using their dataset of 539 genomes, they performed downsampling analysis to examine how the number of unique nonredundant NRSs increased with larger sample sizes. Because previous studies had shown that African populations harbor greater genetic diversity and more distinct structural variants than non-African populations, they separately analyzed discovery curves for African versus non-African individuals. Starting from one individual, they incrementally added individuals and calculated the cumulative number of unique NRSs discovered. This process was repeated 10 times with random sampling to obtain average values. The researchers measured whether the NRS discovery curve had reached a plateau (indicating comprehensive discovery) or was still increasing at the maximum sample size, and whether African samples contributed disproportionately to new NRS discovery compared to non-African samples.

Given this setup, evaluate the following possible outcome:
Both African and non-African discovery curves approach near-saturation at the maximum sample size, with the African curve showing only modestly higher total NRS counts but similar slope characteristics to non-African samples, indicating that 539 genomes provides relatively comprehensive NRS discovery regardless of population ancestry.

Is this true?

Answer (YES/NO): NO